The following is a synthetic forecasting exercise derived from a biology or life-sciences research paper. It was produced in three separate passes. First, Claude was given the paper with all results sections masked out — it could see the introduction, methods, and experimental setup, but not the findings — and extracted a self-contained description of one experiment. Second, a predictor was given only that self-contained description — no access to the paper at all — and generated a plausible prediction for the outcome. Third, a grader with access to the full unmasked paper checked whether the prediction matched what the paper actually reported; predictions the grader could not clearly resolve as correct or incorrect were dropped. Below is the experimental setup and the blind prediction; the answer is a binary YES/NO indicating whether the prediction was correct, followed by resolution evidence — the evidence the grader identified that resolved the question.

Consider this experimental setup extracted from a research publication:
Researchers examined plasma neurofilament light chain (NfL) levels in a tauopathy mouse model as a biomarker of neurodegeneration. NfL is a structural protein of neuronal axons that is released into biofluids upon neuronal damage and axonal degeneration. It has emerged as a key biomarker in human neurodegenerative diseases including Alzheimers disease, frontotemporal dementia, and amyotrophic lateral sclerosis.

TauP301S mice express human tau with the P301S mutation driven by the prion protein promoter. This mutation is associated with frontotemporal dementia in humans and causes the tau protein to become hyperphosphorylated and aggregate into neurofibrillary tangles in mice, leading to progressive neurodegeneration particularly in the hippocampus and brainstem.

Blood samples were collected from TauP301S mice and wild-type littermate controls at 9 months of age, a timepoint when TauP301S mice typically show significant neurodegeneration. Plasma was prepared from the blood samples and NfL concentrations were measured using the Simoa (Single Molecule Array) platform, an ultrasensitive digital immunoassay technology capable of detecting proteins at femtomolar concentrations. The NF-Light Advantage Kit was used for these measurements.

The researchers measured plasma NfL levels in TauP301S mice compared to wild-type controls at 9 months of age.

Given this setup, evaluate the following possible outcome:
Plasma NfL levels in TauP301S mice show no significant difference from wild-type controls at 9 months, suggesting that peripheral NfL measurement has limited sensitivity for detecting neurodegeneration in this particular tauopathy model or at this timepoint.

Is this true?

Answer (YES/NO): NO